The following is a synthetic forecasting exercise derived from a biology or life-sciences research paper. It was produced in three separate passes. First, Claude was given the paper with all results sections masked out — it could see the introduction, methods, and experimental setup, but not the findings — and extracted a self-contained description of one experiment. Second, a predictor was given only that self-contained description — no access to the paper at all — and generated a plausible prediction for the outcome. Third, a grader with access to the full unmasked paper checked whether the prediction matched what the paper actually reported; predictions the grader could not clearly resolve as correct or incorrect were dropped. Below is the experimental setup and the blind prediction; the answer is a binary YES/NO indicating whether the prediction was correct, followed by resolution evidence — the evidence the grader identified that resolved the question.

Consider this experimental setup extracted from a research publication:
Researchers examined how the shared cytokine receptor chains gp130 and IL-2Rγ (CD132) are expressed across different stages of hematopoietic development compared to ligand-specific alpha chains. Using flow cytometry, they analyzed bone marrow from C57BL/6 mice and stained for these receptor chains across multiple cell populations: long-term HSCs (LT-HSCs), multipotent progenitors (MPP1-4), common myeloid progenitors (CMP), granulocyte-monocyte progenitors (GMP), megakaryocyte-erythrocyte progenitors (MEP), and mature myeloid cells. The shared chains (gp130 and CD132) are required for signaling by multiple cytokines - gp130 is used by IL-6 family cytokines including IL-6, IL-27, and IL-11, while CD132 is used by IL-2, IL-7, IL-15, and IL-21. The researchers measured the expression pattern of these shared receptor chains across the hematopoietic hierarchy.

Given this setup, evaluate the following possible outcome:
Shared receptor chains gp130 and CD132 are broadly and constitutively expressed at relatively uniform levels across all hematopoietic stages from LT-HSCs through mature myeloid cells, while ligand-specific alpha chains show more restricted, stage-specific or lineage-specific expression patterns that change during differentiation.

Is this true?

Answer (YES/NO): YES